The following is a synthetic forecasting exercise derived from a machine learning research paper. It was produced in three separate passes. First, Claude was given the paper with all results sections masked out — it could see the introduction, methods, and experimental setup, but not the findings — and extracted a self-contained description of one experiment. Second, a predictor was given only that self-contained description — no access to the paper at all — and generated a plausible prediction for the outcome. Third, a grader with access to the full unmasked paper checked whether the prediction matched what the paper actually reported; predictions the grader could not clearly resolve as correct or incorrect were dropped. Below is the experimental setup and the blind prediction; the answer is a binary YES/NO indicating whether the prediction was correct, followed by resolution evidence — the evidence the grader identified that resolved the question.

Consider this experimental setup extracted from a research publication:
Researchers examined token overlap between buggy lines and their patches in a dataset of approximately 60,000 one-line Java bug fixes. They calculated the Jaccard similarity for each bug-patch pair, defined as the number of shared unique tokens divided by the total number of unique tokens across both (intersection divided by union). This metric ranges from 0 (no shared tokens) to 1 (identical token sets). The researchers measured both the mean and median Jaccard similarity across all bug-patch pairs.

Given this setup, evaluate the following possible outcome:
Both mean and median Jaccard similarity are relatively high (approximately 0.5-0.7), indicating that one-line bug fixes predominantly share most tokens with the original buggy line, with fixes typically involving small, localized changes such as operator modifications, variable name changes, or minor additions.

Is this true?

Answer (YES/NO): NO